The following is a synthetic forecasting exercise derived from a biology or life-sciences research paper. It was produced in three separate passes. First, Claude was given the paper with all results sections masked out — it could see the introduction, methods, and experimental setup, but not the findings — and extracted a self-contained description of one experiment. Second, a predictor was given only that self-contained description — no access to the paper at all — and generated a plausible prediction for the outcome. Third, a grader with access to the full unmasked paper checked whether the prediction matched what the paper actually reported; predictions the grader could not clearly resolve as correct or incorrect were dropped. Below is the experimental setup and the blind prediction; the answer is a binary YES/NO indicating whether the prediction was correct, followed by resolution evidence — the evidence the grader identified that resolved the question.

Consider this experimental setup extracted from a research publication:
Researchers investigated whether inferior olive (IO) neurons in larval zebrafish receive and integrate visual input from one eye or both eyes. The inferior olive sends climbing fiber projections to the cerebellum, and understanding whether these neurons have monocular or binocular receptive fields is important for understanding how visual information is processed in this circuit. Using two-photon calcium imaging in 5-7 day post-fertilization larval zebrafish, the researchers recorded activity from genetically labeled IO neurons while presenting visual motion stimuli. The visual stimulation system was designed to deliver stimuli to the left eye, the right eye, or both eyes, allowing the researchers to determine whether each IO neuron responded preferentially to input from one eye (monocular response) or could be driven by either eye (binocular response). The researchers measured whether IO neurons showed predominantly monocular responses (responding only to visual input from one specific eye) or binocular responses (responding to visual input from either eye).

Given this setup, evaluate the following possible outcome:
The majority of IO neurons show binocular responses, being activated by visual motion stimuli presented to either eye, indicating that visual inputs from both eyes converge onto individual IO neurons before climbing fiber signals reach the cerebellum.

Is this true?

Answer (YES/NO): YES